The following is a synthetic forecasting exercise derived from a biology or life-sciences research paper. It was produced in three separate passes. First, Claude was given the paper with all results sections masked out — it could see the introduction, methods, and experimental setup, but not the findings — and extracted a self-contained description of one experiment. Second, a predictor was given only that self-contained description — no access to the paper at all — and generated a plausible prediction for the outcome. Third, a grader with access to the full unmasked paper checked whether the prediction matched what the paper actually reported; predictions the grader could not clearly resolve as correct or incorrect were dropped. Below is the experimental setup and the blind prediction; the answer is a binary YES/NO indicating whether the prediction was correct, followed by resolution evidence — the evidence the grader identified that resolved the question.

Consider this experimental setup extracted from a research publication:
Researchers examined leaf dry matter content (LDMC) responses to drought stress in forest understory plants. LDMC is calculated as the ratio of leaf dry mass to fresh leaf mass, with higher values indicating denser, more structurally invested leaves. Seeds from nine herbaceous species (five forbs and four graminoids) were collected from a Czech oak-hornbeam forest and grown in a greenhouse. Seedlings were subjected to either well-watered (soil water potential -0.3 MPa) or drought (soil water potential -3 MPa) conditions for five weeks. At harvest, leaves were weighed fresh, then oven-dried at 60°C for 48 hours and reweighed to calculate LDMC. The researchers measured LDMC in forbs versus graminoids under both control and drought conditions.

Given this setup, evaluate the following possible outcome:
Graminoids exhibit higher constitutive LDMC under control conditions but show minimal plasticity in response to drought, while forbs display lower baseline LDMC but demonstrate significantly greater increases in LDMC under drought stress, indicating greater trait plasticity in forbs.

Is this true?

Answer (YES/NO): NO